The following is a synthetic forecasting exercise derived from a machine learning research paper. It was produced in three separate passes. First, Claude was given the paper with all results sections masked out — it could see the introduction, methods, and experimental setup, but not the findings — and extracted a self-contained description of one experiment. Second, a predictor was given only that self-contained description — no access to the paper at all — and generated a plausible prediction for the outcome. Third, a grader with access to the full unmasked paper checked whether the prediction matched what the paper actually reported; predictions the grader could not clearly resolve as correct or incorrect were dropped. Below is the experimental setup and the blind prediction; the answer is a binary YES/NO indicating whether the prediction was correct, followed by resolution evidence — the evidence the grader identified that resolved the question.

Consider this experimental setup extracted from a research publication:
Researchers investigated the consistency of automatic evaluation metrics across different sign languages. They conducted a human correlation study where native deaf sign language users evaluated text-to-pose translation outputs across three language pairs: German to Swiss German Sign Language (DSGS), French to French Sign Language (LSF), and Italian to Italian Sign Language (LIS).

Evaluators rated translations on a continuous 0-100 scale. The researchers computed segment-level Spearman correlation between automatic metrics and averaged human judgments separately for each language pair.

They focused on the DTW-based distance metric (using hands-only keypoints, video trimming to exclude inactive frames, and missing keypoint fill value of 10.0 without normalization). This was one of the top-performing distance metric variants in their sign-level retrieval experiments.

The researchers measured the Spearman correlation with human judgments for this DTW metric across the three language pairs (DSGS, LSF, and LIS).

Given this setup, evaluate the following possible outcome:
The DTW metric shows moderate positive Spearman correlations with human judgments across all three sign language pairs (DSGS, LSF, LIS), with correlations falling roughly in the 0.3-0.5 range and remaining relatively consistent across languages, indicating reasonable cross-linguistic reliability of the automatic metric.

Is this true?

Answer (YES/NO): NO